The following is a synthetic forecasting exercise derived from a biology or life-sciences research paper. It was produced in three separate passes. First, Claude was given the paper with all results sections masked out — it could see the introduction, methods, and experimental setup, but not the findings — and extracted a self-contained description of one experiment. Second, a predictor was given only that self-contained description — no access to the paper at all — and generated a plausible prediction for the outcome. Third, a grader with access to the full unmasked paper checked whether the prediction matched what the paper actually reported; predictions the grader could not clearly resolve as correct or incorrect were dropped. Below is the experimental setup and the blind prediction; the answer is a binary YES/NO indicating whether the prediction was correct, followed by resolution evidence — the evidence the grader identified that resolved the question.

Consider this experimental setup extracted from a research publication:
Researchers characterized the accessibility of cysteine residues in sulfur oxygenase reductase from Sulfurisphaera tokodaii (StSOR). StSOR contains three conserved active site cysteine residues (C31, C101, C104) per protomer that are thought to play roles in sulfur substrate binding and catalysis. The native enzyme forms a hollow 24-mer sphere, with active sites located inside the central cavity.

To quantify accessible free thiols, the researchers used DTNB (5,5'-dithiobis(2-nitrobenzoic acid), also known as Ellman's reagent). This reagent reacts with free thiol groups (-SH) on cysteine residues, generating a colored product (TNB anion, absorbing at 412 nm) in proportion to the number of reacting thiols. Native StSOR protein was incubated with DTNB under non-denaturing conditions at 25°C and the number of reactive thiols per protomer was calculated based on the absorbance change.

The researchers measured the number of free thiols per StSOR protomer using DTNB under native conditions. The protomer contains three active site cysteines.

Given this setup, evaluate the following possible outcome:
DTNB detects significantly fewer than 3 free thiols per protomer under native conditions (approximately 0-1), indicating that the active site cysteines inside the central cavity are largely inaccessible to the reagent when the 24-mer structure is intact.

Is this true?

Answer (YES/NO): NO